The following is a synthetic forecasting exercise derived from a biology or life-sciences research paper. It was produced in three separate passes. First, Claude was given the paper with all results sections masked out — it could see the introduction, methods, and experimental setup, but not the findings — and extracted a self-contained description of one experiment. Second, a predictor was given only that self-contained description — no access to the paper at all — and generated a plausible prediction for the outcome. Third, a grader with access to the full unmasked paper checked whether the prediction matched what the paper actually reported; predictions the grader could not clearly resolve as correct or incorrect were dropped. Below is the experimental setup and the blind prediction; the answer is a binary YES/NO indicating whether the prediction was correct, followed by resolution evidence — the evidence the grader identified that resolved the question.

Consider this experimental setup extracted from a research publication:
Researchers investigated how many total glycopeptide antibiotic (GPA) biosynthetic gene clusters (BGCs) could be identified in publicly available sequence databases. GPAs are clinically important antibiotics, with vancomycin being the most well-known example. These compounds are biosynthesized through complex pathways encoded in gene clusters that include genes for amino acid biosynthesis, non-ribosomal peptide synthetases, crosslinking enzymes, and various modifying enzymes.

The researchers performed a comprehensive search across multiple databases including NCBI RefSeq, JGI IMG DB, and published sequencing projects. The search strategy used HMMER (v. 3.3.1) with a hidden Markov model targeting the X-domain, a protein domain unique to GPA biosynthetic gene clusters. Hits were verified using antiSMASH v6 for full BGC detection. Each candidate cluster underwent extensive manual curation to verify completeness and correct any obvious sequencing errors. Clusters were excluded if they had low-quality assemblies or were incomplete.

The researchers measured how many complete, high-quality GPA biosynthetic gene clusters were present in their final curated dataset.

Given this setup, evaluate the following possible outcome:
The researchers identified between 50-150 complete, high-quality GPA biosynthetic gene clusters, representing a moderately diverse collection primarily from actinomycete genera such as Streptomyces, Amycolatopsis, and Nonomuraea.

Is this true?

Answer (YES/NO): YES